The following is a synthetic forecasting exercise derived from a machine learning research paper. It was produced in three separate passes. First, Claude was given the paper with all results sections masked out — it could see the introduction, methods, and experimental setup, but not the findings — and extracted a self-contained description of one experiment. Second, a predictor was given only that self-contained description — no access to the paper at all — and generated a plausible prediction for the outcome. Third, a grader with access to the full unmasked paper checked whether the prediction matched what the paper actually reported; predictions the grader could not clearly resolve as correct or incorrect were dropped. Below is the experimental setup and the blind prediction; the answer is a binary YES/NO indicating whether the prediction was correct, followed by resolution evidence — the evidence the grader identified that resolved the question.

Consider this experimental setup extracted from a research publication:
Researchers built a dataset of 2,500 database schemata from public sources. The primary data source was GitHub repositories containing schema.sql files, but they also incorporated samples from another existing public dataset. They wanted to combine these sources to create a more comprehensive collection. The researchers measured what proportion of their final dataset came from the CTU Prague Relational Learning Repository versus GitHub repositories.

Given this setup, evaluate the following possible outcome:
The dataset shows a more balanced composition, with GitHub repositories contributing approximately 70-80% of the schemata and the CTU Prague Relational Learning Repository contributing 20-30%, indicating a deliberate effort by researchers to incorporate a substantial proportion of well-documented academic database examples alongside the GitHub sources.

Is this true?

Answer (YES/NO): NO